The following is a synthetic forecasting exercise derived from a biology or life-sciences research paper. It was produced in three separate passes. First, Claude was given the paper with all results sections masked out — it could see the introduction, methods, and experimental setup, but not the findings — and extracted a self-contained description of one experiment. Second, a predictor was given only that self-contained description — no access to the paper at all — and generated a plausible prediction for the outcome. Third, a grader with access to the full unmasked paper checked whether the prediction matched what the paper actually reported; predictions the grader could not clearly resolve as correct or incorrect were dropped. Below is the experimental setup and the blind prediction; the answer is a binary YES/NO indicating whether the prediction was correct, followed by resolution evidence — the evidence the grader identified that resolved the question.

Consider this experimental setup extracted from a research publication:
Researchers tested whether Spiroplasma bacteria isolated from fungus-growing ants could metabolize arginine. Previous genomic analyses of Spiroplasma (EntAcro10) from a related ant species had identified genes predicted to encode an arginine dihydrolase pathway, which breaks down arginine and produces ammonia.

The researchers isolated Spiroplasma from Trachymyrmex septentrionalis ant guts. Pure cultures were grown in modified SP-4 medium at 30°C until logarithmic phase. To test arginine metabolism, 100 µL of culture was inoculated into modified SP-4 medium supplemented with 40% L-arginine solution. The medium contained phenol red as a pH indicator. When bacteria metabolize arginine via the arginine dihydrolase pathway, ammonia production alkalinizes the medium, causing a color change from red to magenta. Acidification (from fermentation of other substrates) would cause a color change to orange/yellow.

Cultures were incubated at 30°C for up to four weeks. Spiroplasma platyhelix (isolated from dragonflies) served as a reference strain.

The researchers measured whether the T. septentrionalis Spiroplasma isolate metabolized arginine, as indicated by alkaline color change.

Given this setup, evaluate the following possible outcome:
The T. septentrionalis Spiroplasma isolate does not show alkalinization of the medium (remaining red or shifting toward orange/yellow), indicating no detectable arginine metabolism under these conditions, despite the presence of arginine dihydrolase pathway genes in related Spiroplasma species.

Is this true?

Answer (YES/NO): NO